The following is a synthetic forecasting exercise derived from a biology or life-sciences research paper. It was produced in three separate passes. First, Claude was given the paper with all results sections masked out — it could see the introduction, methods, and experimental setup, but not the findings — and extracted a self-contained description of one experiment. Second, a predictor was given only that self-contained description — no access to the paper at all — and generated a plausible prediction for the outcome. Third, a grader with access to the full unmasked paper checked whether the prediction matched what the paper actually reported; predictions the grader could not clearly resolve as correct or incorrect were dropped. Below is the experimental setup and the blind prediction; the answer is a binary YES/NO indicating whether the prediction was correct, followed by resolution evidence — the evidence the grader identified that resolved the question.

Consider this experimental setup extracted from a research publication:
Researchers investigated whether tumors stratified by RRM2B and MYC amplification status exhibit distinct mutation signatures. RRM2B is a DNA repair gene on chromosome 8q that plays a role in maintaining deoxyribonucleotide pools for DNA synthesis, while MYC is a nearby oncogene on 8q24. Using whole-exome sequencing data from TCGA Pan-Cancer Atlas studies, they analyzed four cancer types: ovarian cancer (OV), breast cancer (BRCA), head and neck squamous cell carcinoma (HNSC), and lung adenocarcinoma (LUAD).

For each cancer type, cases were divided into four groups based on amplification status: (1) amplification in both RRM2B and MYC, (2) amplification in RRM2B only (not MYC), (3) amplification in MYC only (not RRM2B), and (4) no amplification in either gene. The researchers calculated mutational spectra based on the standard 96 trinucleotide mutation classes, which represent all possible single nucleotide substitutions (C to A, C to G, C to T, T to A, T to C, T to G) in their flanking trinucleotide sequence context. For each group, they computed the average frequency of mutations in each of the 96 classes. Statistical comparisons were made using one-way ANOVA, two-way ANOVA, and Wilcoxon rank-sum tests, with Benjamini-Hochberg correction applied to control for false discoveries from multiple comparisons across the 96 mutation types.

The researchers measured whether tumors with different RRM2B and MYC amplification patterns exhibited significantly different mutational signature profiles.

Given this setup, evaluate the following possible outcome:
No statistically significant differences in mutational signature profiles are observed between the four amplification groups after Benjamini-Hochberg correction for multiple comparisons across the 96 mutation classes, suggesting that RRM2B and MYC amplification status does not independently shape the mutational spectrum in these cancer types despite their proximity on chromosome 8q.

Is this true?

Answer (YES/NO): NO